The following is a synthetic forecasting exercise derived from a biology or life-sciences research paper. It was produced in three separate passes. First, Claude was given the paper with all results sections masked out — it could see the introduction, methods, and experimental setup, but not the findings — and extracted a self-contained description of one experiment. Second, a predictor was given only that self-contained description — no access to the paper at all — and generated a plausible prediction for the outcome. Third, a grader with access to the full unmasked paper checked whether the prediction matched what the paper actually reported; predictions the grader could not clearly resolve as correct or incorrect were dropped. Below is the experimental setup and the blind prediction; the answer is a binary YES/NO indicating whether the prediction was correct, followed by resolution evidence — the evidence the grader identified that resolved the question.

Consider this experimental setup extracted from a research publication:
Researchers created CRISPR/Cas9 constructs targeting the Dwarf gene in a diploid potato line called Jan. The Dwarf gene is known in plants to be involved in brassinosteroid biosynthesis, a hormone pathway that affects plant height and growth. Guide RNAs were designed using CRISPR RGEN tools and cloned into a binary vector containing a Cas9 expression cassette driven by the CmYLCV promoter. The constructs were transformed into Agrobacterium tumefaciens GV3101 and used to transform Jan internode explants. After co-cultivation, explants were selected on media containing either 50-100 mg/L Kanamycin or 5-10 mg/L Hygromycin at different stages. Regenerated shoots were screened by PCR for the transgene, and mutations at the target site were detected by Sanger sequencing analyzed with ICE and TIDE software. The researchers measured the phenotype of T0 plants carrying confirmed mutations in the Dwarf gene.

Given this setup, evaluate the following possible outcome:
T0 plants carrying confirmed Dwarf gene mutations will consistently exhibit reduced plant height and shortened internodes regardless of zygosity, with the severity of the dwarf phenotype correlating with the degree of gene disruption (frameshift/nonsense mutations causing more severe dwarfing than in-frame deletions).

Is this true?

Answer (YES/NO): NO